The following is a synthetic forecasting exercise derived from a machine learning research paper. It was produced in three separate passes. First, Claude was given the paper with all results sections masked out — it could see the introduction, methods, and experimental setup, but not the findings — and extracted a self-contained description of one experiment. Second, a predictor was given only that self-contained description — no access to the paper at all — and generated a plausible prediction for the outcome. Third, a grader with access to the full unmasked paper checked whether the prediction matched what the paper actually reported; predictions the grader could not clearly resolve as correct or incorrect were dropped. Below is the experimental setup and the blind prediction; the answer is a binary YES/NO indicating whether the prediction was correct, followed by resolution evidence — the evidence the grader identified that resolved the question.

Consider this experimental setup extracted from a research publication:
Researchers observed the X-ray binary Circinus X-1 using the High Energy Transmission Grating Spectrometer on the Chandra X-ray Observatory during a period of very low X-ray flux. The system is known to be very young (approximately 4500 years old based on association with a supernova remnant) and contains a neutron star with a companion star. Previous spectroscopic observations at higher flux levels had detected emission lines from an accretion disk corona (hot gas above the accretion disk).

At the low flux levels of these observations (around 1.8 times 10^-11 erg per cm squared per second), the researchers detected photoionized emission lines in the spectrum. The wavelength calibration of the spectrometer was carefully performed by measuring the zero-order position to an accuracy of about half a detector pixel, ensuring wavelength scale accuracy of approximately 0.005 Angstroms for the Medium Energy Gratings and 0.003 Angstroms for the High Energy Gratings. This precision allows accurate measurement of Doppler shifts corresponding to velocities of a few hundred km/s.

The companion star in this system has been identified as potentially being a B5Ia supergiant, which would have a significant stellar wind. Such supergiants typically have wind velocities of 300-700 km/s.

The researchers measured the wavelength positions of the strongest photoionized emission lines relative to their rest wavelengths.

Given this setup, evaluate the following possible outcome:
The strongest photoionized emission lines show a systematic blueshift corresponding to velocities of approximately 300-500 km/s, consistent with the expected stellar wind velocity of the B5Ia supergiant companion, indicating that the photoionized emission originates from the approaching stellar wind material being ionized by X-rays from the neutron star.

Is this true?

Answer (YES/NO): YES